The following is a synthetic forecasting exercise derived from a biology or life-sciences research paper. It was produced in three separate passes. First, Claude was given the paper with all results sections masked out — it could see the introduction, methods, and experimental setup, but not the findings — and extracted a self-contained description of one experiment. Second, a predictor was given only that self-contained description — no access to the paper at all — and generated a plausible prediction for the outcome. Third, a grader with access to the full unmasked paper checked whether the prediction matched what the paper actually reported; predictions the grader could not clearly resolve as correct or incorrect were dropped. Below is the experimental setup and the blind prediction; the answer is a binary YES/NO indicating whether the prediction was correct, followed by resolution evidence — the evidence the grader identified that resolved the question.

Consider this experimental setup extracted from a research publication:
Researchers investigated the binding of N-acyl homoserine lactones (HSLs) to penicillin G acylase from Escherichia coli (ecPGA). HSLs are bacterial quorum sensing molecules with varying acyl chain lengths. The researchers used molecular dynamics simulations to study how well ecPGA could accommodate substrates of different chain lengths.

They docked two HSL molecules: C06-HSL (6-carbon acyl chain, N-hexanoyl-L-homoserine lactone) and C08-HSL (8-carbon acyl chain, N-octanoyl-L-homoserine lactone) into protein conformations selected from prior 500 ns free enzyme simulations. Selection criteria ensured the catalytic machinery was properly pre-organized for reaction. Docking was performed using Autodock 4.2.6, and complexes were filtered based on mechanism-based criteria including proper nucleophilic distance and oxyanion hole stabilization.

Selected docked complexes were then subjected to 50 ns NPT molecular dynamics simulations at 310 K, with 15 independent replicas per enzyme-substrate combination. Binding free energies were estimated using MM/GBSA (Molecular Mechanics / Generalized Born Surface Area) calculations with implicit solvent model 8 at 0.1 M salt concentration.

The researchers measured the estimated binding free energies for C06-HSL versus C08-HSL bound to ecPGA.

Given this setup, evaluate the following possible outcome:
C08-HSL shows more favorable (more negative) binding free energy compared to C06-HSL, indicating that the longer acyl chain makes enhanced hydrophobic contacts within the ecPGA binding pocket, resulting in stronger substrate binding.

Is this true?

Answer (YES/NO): YES